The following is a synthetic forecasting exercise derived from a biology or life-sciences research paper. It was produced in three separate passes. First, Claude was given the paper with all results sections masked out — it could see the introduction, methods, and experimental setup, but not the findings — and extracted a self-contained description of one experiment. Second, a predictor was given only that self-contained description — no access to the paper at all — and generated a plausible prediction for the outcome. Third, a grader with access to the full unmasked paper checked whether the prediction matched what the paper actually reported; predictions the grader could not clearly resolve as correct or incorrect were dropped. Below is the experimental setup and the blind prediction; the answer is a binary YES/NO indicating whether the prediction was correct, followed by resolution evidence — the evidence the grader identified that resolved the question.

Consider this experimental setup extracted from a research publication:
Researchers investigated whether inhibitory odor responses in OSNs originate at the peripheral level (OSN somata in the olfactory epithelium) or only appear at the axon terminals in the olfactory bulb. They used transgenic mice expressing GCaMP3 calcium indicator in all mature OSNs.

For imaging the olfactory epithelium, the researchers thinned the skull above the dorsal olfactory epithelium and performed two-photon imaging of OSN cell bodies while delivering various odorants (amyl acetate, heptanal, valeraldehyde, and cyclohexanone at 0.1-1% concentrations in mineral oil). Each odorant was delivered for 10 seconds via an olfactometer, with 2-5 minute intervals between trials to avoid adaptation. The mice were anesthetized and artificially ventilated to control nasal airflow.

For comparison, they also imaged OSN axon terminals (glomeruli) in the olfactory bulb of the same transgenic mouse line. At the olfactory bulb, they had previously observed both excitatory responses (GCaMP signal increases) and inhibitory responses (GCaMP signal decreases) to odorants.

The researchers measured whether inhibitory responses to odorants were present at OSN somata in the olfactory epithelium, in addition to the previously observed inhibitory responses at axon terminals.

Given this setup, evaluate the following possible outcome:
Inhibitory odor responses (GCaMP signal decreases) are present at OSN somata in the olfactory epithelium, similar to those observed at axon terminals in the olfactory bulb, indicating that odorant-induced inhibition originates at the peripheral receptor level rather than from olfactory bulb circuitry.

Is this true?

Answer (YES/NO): YES